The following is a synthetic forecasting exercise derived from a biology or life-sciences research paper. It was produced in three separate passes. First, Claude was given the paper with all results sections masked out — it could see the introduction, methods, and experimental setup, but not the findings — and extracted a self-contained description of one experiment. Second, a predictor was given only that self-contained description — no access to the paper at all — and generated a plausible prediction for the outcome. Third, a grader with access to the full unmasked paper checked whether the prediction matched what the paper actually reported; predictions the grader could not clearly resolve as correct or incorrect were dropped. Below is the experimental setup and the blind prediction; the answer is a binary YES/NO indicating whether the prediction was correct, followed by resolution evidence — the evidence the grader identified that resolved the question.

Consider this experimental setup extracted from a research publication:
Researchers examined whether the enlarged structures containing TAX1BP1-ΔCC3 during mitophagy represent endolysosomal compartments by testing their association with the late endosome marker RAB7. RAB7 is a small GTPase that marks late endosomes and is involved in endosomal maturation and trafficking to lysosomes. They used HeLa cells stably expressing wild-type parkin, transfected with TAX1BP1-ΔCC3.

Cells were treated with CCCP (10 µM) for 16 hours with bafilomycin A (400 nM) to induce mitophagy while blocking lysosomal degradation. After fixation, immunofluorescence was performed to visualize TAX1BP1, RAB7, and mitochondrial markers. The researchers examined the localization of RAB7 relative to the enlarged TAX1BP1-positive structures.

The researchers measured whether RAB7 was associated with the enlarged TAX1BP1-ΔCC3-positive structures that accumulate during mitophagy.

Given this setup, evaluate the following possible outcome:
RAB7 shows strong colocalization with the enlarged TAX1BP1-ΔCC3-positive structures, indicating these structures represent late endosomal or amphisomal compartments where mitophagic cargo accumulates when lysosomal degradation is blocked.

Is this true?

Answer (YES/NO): YES